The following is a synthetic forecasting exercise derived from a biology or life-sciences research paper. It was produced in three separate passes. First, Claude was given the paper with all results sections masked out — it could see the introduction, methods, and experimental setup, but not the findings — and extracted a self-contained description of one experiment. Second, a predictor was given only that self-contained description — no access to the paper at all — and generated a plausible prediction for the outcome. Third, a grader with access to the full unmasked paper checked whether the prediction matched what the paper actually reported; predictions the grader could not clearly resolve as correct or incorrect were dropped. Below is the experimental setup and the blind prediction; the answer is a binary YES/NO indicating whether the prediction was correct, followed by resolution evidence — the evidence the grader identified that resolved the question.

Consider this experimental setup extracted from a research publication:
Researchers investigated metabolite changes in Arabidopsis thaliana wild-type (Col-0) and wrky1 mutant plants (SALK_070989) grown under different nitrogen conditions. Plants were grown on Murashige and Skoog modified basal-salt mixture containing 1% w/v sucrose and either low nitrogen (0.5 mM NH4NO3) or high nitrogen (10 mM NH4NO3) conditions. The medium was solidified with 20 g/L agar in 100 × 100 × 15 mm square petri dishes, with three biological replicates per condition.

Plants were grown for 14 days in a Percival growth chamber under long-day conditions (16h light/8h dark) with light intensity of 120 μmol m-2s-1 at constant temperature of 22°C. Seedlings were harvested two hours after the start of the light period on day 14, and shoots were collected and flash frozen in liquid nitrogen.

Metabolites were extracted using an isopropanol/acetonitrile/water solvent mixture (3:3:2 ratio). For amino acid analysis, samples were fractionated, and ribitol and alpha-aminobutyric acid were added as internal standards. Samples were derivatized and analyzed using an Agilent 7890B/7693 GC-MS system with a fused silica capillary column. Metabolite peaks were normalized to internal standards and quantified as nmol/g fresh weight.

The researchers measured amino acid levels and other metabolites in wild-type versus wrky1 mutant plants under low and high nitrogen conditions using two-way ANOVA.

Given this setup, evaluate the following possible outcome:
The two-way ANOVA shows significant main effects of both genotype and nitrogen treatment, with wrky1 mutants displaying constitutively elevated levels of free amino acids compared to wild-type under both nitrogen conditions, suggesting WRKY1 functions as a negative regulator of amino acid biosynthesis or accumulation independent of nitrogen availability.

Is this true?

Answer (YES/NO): NO